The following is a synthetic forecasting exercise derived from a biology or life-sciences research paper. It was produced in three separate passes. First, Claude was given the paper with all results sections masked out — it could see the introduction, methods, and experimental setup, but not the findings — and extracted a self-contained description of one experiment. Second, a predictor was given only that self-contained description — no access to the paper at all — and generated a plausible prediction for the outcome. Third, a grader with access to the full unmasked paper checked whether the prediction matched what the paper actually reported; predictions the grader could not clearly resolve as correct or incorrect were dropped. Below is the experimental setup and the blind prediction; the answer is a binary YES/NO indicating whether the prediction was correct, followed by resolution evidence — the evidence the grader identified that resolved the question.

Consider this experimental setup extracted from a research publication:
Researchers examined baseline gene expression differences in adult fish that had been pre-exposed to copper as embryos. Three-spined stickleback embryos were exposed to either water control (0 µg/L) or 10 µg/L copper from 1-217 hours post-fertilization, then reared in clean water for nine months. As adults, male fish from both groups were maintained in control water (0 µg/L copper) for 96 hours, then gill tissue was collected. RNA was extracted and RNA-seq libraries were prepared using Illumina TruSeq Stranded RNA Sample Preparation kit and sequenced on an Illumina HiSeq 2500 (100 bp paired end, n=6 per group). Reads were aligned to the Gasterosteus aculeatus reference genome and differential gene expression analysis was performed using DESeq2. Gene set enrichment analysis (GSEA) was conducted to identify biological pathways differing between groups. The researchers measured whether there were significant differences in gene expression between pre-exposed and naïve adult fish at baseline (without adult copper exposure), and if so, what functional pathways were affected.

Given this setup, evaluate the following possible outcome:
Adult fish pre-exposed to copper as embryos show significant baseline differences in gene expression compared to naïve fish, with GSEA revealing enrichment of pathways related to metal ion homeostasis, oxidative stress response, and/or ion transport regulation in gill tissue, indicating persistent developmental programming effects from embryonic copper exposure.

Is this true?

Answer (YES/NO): NO